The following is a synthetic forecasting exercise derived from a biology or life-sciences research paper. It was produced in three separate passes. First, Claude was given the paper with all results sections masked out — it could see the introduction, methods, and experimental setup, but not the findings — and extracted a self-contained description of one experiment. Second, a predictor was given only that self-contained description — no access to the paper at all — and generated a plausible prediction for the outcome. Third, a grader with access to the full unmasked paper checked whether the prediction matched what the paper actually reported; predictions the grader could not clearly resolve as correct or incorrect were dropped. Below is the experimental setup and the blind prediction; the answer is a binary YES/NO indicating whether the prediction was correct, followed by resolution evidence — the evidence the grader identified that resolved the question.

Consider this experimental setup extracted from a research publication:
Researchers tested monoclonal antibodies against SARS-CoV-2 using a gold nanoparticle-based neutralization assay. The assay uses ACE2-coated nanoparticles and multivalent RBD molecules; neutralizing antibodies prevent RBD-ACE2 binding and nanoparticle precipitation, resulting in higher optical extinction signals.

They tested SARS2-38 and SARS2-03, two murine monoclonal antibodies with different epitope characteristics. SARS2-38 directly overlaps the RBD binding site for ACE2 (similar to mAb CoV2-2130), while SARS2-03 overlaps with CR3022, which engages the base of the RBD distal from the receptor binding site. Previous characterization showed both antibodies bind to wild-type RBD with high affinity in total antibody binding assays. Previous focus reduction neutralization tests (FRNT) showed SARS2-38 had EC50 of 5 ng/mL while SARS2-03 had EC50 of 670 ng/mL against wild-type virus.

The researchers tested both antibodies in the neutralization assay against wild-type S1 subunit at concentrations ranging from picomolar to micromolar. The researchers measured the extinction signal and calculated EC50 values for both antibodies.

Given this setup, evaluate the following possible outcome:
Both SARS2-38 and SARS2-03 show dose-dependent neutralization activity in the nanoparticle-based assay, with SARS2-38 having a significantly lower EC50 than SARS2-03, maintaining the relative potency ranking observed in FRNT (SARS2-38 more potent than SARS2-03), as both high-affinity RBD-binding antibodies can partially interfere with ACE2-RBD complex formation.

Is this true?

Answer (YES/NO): YES